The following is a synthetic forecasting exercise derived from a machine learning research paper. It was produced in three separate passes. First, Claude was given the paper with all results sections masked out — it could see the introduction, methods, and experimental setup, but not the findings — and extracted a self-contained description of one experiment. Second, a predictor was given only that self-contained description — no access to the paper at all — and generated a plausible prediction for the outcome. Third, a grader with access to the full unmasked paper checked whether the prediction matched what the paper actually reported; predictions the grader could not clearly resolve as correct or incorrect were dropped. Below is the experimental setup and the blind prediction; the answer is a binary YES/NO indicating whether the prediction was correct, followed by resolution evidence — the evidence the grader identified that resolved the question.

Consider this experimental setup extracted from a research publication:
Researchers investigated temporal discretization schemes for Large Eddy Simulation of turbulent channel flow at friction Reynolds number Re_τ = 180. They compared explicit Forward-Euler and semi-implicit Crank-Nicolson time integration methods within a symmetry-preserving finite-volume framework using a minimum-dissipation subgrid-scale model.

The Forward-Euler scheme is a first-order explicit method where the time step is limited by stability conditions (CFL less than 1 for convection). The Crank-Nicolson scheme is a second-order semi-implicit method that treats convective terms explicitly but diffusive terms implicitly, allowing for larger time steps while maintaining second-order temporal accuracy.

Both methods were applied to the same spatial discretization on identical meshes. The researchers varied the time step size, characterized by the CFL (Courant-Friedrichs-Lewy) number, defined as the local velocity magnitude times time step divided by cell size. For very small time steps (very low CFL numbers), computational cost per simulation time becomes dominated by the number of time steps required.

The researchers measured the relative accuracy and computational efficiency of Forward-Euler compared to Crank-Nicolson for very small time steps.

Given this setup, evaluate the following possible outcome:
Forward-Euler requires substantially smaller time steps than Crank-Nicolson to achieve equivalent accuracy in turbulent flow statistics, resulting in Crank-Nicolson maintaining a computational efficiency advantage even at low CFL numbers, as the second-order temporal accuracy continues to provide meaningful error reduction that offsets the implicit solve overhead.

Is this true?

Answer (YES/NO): NO